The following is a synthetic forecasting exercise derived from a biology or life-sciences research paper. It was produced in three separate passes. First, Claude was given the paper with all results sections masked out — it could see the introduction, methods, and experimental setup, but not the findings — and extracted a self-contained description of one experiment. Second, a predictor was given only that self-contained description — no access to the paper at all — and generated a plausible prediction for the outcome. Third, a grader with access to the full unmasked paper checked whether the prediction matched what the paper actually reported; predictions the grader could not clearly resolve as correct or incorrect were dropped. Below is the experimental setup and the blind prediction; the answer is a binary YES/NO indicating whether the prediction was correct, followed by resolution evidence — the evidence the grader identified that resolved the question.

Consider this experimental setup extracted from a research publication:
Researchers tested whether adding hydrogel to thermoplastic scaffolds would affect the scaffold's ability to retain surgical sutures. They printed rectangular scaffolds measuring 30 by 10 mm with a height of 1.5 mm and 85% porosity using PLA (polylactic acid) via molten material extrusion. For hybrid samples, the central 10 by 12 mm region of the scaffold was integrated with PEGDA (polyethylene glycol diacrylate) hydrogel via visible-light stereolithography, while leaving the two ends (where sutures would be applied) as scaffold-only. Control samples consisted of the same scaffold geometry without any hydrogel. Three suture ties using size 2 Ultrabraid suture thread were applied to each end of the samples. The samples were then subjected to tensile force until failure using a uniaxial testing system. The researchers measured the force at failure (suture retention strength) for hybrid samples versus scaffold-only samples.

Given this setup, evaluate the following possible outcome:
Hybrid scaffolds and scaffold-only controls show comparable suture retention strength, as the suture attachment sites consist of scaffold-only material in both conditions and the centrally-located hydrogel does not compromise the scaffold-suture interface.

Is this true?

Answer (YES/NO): NO